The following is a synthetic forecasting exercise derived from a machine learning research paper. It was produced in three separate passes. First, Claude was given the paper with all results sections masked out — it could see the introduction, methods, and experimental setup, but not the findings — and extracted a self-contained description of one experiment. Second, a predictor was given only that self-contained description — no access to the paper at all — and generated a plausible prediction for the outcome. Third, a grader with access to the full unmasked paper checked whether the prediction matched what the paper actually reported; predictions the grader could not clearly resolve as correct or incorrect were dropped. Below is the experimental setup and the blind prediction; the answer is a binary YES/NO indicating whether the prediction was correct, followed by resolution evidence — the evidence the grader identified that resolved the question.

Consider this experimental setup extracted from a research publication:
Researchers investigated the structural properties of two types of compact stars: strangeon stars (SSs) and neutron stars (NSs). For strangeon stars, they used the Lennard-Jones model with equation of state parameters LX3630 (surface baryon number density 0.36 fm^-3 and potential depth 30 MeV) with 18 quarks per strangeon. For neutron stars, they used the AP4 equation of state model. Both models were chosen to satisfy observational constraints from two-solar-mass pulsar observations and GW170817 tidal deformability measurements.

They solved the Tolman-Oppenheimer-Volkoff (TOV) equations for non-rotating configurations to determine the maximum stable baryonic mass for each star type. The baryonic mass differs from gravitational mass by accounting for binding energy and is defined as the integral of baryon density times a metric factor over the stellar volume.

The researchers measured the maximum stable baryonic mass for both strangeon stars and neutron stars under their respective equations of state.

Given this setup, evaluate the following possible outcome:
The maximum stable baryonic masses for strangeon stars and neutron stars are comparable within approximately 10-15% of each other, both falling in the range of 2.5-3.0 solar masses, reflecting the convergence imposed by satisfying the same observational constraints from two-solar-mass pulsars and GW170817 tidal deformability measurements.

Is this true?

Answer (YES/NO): NO